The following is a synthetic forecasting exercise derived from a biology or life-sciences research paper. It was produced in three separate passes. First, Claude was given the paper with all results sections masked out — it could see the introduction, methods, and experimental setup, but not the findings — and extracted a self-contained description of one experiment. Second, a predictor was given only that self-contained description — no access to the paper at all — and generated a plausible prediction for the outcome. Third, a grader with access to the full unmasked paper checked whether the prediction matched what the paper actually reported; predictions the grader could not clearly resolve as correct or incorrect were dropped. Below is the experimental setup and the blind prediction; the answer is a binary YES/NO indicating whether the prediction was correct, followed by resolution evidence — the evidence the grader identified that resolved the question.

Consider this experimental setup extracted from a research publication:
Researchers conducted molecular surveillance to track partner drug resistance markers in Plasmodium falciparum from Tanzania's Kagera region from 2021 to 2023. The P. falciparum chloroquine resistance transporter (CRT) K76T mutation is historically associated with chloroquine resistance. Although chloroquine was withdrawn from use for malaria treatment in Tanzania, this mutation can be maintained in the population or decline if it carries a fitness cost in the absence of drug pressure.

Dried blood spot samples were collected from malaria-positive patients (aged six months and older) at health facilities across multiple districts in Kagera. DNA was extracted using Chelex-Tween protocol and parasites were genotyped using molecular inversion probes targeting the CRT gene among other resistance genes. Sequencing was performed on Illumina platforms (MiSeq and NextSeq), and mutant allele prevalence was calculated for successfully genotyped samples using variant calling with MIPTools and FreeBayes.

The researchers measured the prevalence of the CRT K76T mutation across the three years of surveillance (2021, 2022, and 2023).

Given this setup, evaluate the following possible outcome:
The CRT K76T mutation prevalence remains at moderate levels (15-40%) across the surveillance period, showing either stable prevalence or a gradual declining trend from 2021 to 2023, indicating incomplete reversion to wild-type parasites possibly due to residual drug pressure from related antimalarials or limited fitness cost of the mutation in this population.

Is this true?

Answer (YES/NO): NO